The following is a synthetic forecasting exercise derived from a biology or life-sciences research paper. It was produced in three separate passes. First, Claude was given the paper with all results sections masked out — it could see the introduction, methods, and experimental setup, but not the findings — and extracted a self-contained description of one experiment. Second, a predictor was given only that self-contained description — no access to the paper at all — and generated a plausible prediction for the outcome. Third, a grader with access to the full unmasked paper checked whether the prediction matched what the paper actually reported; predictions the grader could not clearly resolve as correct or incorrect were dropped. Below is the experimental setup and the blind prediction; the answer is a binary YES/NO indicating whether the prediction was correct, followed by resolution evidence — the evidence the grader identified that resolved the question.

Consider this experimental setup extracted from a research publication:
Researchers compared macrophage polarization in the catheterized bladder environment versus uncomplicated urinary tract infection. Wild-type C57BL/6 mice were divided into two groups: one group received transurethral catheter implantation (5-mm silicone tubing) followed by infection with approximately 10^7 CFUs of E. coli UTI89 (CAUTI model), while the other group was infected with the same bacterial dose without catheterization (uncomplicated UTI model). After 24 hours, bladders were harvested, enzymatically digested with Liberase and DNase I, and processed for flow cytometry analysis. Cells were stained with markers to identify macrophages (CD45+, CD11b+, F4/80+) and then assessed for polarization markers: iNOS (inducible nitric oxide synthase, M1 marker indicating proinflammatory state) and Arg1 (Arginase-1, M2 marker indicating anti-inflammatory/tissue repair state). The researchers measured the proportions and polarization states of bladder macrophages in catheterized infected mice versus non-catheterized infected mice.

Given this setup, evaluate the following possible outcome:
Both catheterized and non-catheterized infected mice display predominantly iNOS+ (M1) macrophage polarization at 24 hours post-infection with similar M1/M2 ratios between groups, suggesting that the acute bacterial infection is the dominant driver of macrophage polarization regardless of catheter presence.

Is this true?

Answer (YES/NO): NO